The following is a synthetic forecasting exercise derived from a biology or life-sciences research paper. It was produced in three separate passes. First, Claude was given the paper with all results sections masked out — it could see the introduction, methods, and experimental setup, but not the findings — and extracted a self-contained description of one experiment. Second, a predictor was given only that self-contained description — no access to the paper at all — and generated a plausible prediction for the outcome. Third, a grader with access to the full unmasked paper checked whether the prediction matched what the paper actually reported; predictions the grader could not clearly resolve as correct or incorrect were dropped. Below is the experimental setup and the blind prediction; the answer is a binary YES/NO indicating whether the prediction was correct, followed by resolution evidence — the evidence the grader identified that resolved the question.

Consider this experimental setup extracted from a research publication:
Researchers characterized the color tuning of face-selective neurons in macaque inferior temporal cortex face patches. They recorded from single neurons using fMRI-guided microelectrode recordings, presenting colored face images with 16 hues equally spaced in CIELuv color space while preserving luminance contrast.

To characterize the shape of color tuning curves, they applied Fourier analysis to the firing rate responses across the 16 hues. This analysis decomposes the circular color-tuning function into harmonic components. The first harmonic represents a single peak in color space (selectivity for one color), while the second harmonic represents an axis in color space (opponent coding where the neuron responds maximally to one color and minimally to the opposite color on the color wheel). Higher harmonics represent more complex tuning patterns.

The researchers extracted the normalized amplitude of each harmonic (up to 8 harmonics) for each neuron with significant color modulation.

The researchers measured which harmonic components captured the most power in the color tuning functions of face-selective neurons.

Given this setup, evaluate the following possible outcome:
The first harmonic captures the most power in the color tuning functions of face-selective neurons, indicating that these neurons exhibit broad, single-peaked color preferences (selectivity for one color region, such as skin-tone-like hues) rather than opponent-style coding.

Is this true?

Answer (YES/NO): YES